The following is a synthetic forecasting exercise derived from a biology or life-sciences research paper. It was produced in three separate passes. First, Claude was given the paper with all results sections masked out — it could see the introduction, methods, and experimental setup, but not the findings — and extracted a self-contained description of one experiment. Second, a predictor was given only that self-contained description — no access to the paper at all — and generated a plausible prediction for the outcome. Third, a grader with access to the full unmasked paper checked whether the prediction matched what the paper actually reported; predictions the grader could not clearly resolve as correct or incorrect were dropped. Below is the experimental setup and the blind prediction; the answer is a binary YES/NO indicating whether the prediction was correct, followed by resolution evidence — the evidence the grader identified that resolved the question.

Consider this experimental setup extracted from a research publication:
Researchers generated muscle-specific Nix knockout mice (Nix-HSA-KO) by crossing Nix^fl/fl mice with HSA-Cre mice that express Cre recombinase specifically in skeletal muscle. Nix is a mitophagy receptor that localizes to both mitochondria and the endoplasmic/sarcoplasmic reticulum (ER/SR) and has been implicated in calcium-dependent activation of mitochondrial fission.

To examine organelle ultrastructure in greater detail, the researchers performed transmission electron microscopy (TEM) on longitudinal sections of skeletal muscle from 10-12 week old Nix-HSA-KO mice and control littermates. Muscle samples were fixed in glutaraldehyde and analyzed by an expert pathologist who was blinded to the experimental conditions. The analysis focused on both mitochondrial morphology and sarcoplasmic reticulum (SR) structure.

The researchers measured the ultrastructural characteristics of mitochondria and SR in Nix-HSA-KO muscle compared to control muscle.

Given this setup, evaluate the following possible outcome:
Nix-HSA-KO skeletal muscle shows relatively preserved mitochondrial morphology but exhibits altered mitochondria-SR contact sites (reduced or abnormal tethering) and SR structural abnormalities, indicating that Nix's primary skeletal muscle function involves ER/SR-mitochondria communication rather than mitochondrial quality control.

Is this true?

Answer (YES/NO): NO